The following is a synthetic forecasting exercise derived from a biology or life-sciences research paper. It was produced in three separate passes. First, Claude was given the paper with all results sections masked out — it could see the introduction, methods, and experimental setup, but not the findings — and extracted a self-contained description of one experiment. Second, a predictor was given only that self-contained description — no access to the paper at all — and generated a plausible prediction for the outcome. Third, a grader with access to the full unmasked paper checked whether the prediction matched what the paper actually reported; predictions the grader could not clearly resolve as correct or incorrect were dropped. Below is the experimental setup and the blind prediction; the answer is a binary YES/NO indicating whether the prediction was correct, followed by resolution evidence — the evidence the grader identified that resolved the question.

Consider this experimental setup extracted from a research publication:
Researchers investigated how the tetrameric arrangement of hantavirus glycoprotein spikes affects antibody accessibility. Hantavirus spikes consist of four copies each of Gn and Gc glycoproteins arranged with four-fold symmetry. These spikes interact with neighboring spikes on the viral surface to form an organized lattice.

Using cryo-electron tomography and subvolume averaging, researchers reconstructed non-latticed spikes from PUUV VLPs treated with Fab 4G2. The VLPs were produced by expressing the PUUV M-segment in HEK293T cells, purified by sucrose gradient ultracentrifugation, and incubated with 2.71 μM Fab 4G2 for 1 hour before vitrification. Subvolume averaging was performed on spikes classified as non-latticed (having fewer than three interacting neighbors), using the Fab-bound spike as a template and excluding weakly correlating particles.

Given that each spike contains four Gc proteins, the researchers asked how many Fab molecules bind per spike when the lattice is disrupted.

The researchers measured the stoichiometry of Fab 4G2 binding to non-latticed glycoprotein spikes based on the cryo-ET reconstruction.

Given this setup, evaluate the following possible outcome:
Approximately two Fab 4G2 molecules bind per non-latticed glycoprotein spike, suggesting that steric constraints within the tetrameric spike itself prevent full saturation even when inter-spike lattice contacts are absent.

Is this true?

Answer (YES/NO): NO